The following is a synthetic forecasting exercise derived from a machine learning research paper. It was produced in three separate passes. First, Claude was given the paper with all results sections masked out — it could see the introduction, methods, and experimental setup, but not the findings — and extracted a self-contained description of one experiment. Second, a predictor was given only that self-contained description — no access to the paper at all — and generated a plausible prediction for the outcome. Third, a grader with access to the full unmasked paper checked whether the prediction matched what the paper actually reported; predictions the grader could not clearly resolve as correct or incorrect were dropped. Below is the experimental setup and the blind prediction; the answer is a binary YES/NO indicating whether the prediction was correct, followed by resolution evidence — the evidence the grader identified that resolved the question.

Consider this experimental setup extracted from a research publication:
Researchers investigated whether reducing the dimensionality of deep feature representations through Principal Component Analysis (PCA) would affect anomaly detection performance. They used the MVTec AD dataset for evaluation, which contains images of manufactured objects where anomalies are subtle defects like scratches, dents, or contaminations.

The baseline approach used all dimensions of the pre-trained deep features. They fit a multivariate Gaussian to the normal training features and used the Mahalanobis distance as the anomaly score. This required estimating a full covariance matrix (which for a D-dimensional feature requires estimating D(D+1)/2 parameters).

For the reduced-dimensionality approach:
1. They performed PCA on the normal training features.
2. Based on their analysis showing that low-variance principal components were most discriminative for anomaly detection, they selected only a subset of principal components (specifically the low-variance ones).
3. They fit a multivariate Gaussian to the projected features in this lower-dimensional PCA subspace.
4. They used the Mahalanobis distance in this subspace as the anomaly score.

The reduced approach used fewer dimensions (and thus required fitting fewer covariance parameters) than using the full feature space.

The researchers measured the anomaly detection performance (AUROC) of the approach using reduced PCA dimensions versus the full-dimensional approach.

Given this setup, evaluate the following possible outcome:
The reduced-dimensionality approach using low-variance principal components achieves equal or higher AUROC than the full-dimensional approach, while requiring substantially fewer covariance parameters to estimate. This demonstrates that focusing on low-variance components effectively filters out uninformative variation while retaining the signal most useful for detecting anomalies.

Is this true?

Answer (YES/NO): YES